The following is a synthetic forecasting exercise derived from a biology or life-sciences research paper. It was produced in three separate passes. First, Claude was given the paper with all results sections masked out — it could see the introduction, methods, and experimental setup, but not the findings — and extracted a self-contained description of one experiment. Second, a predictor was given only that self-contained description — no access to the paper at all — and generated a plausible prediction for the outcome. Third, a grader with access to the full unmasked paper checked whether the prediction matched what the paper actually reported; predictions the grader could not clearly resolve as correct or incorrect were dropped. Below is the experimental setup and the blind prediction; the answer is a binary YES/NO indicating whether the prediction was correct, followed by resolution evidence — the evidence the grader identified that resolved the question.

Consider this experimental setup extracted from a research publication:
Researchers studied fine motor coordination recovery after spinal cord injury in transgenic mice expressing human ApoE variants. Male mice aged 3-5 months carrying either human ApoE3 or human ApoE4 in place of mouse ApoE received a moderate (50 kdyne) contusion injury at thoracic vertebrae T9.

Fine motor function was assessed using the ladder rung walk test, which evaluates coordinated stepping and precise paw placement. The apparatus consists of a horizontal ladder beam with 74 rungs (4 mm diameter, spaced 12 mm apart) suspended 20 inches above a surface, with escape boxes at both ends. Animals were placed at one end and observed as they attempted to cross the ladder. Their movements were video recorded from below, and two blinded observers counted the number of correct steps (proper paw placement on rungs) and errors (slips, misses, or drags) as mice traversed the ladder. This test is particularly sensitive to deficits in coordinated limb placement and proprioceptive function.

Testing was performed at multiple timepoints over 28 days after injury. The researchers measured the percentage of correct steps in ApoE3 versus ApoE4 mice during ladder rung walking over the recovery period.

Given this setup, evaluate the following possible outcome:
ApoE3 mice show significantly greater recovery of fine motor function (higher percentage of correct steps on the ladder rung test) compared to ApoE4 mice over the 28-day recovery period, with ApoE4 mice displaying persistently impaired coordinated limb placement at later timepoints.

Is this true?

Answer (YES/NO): YES